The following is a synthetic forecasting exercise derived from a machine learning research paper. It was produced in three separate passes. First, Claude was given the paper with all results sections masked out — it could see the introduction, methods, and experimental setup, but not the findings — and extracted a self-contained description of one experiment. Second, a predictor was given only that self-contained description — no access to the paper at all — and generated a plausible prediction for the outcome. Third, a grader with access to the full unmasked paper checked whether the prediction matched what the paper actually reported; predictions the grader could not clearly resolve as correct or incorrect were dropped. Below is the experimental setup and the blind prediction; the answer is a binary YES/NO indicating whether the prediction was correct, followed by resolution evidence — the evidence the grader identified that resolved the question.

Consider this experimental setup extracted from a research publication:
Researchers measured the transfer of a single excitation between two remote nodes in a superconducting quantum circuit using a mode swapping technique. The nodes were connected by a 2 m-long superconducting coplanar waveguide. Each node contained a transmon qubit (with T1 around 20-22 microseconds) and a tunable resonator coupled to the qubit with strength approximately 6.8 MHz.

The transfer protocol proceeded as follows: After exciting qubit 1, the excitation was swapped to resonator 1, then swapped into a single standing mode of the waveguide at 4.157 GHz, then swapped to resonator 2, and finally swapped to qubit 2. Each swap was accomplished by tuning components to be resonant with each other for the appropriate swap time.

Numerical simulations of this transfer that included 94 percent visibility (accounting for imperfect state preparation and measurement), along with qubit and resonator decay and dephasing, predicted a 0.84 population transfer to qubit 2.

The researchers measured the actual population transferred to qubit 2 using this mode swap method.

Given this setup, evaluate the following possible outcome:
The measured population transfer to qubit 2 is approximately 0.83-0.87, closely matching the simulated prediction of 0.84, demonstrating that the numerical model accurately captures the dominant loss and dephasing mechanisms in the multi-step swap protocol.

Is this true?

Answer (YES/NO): NO